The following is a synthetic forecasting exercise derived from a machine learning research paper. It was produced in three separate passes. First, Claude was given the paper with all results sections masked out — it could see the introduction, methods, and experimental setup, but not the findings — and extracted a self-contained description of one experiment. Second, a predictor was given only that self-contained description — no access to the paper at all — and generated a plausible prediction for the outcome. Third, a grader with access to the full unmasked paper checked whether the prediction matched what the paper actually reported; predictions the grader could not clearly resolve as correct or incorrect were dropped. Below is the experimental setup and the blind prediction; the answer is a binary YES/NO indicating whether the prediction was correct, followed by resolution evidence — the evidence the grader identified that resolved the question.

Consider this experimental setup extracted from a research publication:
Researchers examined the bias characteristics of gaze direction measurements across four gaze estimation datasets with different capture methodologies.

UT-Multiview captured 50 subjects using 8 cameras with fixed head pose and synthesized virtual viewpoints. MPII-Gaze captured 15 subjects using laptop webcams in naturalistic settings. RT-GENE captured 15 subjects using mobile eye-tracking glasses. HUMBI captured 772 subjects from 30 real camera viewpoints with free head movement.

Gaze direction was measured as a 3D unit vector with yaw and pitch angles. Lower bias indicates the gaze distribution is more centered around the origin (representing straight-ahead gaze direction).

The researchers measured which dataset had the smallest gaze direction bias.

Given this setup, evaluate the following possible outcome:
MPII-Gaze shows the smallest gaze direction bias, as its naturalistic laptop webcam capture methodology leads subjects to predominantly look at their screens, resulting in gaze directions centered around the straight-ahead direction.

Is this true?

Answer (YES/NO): NO